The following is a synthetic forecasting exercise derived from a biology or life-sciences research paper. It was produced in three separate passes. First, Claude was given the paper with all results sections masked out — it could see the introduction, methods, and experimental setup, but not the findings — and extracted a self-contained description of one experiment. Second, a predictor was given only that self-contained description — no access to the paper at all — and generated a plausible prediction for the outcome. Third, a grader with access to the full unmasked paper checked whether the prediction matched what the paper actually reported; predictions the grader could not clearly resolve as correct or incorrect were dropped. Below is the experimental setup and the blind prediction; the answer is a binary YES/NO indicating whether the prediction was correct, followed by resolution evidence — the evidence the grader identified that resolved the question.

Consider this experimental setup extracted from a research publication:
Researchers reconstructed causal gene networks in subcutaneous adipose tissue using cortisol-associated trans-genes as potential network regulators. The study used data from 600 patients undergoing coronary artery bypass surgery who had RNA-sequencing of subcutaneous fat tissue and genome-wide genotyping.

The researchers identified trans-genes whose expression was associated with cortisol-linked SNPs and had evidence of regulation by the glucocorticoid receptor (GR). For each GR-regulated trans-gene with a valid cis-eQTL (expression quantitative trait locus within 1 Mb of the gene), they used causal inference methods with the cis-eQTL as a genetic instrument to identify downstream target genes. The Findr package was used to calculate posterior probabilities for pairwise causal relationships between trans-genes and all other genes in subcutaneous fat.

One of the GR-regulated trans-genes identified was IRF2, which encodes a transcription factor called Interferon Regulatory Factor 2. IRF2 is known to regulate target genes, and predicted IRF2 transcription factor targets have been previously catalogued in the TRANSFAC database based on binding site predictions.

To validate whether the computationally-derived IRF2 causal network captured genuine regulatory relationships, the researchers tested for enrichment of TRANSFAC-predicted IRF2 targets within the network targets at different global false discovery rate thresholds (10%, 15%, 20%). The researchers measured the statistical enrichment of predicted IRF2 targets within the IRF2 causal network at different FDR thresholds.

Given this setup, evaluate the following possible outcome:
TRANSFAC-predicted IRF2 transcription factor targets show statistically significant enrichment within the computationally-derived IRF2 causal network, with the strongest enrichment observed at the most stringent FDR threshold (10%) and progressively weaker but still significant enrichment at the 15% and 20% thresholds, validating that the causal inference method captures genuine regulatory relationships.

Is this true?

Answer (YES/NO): NO